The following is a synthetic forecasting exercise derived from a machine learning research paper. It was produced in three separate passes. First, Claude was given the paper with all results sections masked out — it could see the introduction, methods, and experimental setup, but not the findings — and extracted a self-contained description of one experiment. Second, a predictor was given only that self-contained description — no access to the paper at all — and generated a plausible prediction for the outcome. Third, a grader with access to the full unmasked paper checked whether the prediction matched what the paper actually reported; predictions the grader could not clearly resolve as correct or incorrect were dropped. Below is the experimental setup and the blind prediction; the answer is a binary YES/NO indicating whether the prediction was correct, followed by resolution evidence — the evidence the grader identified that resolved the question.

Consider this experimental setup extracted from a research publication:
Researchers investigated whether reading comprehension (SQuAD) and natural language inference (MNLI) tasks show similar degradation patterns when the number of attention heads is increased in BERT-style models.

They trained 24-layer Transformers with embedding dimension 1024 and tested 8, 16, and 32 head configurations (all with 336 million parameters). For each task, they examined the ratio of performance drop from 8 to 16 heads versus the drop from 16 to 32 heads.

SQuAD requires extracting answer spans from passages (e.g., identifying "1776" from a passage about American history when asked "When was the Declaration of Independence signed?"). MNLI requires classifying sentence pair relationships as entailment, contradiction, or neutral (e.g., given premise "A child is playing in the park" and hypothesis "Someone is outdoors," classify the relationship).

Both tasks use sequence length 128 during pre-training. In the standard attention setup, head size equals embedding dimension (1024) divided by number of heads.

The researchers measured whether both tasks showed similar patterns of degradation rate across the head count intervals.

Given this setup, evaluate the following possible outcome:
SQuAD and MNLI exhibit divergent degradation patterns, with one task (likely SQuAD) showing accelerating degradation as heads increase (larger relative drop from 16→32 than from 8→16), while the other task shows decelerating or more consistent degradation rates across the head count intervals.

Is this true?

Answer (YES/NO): NO